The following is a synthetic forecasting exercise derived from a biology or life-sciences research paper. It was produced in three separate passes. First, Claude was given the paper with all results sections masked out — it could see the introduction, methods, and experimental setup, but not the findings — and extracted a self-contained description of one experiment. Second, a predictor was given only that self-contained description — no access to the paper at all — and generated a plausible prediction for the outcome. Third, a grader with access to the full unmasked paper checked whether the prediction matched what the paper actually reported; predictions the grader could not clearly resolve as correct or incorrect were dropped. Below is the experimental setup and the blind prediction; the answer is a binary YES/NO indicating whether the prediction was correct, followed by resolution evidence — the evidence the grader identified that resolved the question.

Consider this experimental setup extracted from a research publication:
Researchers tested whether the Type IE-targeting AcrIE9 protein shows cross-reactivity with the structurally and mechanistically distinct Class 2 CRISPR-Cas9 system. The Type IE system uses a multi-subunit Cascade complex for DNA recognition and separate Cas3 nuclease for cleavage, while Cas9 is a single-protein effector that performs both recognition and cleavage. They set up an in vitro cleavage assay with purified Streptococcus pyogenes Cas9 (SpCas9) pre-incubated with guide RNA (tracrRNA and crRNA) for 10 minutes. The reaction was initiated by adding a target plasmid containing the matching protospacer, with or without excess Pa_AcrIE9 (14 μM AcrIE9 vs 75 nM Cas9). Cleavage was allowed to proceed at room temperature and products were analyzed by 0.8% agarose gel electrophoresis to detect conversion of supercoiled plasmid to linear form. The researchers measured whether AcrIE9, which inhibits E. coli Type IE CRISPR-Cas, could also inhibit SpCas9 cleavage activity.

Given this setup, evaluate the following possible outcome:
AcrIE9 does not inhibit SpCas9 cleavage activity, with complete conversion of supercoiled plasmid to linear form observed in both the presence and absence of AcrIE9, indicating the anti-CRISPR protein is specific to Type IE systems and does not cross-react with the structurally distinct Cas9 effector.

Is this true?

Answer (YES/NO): YES